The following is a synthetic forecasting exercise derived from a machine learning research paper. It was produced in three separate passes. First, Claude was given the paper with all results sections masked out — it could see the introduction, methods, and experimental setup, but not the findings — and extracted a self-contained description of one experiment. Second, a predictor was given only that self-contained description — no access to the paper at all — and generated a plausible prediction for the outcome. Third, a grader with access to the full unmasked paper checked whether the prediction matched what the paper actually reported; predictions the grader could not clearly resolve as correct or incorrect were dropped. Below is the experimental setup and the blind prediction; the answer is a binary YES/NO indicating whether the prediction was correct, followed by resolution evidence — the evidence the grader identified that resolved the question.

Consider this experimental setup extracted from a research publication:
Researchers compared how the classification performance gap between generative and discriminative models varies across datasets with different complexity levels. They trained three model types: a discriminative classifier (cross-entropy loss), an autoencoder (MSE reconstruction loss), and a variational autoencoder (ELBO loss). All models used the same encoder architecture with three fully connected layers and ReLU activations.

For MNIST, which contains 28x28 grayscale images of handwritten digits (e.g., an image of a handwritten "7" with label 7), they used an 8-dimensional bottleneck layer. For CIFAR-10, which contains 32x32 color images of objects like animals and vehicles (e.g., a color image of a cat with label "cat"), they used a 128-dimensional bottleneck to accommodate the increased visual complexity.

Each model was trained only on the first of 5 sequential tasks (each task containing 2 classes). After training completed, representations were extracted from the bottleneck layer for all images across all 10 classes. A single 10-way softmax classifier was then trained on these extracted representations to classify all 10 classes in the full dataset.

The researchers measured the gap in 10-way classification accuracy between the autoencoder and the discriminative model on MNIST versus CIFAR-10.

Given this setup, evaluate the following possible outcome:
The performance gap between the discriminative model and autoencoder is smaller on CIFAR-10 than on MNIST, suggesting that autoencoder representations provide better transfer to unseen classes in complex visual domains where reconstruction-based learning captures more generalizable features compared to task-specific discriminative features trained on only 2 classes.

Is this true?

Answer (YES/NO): YES